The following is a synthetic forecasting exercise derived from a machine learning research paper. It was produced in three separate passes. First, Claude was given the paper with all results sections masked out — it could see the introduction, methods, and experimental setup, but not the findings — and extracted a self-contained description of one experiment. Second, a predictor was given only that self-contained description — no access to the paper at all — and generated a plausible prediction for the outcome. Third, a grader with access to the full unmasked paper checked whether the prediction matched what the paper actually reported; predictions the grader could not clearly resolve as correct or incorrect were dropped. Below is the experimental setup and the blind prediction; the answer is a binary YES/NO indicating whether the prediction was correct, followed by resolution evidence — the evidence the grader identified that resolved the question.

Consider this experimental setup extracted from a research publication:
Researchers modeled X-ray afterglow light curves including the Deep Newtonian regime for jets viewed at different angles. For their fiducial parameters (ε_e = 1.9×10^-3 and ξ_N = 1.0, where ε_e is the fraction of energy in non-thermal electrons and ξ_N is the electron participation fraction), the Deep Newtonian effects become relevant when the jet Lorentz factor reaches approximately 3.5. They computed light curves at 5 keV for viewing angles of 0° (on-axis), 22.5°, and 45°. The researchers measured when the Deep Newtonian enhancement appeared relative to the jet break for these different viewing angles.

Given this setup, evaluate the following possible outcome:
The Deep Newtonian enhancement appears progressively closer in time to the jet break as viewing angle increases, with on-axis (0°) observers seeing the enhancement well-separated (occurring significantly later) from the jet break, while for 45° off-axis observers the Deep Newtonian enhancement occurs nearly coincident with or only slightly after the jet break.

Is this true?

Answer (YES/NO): YES